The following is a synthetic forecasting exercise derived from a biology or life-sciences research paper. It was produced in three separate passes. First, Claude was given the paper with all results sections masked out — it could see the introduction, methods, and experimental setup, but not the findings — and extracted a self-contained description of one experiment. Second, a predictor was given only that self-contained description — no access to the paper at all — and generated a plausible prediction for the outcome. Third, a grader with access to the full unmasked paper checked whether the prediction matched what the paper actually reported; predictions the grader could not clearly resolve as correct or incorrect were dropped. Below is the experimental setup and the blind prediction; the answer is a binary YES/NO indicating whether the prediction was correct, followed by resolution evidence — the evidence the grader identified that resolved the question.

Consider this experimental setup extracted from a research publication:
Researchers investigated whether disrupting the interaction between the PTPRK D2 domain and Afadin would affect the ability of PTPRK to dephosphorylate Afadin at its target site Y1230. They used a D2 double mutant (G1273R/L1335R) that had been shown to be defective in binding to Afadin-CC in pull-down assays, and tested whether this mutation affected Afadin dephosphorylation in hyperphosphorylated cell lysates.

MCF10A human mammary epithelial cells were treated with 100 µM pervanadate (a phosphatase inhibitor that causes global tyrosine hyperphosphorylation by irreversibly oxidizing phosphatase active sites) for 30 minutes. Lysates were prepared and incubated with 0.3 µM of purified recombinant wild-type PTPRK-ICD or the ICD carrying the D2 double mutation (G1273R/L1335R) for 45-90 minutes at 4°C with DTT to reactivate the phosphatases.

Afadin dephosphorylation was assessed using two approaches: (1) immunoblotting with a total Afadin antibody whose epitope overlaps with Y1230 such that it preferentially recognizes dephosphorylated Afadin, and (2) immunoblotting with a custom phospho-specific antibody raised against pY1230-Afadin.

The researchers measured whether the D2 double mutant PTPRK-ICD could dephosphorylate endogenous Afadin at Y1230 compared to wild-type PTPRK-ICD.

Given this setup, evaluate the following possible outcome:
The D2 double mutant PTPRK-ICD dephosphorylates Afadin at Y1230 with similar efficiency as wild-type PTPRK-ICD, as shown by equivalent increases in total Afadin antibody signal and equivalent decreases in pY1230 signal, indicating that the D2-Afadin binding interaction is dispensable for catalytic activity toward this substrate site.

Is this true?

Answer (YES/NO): NO